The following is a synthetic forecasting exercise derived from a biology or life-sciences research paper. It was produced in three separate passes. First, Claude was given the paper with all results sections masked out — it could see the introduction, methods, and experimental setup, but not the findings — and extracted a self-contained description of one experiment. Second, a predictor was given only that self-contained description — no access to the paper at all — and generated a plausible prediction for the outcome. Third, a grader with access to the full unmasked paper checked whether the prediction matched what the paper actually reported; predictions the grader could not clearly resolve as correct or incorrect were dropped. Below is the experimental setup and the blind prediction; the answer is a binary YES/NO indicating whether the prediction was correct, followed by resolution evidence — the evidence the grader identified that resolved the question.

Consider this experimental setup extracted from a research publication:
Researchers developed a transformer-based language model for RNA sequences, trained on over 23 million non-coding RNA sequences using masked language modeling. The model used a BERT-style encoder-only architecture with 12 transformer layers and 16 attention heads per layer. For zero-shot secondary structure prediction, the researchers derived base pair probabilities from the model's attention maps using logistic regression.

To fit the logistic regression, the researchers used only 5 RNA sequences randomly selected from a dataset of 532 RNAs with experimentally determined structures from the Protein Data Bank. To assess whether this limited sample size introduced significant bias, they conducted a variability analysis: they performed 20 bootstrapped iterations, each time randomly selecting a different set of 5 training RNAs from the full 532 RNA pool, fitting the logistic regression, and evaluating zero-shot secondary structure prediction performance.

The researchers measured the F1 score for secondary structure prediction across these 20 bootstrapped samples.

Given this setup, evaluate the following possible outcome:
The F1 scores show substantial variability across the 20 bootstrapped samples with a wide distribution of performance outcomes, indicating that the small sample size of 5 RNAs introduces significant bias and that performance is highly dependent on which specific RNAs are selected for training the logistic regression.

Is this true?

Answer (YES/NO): NO